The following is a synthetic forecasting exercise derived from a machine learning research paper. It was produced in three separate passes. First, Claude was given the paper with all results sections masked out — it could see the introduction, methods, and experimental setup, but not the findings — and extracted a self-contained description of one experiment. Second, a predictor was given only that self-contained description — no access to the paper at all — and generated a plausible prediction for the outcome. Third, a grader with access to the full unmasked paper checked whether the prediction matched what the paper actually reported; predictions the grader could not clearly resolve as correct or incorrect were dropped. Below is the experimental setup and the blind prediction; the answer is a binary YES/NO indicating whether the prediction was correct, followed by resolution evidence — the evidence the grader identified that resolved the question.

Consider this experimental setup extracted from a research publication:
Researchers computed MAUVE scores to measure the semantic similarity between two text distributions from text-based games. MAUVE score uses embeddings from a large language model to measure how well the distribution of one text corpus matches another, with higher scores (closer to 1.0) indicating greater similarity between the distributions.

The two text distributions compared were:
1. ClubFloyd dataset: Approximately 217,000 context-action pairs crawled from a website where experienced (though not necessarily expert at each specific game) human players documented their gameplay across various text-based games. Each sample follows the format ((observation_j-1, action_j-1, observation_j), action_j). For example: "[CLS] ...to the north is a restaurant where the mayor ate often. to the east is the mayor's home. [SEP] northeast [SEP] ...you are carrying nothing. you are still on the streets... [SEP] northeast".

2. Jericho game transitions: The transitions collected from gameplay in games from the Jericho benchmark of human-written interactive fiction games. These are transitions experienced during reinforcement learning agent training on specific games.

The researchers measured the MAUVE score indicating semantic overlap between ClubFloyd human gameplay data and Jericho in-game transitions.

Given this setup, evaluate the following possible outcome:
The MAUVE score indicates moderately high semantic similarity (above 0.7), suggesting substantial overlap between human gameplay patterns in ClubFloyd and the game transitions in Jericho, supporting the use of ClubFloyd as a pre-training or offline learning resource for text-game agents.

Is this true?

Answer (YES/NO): NO